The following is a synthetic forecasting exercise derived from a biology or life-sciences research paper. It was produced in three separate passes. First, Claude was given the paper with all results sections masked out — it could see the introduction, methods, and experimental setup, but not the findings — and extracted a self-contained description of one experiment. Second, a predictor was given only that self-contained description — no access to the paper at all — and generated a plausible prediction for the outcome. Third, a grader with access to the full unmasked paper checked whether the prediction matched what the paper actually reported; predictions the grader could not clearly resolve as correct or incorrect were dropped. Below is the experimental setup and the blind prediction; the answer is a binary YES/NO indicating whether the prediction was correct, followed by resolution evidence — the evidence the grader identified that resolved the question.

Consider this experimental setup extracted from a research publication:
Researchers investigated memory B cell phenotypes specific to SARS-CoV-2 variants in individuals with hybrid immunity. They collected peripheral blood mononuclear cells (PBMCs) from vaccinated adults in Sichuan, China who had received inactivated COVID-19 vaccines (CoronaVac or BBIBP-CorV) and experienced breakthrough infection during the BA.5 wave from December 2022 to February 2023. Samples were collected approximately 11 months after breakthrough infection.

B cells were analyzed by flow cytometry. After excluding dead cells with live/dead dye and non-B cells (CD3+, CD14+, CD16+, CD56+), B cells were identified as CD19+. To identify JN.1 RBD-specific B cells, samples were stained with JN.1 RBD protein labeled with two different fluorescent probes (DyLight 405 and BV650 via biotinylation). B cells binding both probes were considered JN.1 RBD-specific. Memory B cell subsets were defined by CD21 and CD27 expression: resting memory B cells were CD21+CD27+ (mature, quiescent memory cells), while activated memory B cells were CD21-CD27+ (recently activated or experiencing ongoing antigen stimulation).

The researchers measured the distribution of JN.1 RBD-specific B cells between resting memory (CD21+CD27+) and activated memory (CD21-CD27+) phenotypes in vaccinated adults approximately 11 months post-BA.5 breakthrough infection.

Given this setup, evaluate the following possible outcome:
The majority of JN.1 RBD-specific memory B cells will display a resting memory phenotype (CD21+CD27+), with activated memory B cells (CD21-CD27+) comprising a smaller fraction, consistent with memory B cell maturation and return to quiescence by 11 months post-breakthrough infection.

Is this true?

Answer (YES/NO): YES